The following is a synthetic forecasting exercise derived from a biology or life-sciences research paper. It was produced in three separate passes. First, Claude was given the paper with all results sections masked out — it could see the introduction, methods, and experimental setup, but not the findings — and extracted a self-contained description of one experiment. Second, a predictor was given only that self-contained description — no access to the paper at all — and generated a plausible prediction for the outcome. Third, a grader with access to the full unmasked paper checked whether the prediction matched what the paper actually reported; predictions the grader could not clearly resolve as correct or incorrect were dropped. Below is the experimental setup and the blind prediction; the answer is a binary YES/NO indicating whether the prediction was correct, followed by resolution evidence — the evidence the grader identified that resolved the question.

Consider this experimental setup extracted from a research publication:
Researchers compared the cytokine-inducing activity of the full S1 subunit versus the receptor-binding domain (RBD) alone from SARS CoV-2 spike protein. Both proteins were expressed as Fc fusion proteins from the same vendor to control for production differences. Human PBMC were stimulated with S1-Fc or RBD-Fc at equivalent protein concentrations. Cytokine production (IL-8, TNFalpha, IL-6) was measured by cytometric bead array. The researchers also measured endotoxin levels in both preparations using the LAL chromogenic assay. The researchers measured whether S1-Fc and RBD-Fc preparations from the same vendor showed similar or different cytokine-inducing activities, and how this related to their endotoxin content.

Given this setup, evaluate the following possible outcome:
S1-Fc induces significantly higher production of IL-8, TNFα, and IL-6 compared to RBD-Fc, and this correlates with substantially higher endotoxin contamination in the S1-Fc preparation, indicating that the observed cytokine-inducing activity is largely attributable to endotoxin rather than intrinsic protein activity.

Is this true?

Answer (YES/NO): NO